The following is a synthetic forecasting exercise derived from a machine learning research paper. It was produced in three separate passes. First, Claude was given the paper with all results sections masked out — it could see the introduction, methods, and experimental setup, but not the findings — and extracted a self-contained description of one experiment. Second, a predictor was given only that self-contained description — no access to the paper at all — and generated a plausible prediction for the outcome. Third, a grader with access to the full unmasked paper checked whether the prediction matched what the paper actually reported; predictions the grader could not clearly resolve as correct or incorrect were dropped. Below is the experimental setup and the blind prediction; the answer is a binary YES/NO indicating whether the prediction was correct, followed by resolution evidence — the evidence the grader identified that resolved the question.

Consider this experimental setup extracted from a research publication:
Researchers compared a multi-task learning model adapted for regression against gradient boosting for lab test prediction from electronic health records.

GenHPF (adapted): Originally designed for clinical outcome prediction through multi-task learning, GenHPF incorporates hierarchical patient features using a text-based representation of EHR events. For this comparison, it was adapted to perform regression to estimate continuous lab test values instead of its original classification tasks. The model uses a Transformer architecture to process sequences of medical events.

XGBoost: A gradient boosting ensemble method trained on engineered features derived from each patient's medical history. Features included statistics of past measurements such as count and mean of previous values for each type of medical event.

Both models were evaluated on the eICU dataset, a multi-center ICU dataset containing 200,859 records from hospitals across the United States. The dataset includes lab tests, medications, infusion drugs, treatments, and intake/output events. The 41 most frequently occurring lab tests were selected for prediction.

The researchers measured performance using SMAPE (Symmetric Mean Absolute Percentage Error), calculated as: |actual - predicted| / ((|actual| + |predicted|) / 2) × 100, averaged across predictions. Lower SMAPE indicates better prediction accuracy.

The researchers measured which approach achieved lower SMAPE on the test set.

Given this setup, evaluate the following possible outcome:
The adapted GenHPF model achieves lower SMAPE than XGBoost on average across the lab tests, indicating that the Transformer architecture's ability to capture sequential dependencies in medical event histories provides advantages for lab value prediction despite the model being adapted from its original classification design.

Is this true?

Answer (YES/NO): YES